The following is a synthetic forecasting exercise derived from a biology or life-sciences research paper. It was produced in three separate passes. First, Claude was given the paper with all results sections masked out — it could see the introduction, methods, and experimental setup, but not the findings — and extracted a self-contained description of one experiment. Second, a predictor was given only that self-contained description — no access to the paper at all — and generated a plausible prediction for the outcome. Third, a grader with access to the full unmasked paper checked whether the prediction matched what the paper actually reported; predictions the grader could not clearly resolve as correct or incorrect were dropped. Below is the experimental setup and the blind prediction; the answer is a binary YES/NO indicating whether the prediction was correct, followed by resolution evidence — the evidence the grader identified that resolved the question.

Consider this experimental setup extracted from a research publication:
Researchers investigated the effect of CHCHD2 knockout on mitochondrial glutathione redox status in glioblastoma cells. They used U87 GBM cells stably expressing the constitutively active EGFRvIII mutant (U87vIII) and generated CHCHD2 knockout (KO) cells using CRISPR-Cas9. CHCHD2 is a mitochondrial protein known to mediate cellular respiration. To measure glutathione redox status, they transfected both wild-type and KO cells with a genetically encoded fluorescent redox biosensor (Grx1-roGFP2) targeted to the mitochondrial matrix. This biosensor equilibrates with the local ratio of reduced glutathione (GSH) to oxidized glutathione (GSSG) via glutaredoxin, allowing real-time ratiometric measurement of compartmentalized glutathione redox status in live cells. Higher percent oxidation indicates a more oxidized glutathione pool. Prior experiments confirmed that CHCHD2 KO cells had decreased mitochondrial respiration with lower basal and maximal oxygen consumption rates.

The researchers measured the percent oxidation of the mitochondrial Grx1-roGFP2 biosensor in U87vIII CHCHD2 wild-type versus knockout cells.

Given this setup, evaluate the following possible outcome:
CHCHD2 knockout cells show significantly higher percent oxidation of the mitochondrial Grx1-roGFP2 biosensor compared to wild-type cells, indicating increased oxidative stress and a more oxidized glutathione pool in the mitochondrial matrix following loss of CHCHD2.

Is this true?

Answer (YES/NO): NO